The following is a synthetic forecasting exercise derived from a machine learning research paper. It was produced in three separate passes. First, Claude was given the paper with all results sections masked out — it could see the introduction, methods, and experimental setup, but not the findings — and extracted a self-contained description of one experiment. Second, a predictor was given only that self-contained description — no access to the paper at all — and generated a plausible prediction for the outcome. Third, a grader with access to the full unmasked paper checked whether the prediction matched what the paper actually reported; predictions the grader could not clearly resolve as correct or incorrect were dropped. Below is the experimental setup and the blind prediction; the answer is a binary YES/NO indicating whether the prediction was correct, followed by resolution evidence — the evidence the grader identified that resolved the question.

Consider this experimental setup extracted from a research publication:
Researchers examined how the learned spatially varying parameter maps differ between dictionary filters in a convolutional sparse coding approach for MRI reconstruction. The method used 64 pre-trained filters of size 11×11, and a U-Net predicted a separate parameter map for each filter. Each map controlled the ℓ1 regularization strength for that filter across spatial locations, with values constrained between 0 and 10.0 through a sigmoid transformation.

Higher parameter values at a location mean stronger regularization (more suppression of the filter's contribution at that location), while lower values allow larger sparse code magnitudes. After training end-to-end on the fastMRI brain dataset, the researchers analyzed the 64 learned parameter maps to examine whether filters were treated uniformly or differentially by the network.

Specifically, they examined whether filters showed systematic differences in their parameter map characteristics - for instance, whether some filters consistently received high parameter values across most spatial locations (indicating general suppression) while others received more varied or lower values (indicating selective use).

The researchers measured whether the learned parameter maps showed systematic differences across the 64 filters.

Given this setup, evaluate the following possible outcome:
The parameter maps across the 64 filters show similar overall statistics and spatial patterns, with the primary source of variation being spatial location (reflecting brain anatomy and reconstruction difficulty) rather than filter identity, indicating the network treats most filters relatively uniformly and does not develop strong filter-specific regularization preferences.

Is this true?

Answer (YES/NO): NO